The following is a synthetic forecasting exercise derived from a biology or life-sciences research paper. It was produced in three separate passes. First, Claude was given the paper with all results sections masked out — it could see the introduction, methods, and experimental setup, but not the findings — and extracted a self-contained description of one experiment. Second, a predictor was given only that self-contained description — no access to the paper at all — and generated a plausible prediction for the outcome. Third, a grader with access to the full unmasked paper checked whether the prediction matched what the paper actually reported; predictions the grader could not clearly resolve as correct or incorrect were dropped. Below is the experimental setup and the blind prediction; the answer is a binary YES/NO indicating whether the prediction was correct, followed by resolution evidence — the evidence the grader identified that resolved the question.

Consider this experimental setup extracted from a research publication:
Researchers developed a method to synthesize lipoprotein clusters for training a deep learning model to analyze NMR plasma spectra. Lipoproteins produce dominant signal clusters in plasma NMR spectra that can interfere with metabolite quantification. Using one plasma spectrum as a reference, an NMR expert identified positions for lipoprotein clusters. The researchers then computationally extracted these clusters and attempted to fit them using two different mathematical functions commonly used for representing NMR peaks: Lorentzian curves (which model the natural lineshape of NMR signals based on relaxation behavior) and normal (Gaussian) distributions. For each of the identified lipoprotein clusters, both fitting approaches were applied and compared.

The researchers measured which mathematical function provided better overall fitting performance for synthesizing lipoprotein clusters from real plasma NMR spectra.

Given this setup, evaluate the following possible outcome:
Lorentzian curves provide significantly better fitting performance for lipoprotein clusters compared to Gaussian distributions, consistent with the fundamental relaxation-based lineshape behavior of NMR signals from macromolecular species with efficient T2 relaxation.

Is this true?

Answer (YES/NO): NO